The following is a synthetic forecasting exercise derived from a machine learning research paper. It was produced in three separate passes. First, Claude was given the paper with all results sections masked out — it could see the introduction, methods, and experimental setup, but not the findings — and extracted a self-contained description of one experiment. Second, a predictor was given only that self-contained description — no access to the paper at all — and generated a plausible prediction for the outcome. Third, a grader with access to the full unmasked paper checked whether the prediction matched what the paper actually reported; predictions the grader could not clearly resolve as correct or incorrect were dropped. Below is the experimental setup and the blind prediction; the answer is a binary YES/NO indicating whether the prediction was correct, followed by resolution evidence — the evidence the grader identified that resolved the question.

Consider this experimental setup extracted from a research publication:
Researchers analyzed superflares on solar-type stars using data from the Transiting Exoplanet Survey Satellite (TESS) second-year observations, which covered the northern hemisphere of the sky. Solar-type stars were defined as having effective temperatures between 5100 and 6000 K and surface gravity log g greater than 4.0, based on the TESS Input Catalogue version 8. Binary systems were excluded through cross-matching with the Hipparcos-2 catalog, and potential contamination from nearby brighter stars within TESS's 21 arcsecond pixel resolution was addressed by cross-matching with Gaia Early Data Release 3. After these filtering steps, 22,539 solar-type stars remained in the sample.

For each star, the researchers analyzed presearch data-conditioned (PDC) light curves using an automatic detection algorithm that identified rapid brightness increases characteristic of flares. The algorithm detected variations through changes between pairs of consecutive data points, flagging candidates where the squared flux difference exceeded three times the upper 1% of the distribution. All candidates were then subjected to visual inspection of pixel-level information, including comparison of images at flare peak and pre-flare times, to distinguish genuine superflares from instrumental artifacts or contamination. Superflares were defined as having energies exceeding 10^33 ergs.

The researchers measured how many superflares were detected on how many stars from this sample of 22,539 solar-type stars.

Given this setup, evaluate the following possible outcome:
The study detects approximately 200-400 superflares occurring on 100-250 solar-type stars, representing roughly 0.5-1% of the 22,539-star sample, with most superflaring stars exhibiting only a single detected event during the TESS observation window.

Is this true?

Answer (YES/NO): NO